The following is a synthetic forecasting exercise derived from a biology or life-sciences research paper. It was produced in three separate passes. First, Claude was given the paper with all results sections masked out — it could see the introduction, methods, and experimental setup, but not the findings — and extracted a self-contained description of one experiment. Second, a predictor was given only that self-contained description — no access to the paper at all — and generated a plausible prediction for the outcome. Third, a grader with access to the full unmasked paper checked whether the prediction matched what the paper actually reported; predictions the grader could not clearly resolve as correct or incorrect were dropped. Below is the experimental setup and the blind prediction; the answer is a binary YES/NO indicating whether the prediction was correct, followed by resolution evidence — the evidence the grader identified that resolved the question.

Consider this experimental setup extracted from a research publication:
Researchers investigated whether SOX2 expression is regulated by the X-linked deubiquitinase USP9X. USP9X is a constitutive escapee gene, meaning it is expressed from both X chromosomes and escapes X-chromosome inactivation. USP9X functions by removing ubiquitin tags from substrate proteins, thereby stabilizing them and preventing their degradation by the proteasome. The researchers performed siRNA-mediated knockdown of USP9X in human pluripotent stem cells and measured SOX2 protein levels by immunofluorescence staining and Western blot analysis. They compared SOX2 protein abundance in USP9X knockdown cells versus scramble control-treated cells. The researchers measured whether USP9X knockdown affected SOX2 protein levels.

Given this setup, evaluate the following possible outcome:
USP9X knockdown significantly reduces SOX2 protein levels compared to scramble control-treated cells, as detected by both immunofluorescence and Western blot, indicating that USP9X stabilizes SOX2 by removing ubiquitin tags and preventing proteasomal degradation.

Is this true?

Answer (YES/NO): NO